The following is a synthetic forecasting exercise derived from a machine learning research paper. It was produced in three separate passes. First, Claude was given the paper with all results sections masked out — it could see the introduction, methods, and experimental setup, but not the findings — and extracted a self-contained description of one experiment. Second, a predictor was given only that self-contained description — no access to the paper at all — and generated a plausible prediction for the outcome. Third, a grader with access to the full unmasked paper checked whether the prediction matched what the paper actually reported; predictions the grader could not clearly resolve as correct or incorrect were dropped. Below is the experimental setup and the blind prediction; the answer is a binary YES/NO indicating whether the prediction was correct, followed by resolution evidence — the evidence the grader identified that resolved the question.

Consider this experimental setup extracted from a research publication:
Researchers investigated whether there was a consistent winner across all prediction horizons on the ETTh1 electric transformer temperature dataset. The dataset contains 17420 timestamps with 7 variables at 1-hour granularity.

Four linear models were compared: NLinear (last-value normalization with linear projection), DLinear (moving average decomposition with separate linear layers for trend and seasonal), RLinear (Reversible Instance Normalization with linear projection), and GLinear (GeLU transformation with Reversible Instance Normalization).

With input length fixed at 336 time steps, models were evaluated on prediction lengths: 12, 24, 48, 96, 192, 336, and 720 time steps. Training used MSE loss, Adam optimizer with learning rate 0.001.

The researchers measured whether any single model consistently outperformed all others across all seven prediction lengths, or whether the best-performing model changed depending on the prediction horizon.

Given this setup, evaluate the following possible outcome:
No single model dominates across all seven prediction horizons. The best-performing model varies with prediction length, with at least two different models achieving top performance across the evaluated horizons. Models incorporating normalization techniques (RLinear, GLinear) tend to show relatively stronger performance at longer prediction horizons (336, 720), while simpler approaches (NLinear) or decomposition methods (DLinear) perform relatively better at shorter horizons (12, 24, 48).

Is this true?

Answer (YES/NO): NO